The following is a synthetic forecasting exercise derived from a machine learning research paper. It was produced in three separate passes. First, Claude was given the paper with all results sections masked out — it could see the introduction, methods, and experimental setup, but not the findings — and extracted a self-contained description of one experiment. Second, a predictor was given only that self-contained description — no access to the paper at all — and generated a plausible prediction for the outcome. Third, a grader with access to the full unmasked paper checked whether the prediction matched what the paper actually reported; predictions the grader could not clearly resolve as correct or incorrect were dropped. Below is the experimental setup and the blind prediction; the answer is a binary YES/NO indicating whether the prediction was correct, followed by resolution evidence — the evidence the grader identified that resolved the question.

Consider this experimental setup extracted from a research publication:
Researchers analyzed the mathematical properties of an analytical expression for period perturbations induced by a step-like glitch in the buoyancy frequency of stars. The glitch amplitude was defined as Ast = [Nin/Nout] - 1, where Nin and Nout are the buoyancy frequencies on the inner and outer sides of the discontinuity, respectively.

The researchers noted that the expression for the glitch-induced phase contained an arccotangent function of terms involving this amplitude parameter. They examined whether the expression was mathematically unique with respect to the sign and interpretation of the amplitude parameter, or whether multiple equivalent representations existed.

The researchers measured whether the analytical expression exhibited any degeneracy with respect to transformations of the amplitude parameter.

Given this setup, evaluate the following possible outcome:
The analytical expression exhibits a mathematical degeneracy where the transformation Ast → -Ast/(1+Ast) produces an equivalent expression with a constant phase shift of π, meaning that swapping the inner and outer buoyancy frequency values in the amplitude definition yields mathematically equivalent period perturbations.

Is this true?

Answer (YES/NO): NO